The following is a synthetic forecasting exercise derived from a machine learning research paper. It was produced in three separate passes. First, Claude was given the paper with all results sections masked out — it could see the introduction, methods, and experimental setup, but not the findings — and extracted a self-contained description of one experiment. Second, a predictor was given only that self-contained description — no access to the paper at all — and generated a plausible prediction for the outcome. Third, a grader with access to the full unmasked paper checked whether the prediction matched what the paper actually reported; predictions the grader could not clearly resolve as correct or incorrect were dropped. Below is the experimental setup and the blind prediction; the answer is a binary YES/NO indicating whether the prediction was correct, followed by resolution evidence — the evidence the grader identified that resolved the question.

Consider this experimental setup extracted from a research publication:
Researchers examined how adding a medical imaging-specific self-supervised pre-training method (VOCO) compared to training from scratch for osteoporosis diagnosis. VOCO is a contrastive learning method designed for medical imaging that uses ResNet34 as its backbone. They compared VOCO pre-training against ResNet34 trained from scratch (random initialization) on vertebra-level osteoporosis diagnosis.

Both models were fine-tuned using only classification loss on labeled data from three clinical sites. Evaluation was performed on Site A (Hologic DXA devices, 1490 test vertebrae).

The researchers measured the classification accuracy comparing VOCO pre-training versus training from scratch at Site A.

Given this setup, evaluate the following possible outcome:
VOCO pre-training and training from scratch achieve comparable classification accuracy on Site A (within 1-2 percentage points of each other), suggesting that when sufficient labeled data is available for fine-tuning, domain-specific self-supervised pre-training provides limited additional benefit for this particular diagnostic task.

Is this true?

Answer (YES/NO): YES